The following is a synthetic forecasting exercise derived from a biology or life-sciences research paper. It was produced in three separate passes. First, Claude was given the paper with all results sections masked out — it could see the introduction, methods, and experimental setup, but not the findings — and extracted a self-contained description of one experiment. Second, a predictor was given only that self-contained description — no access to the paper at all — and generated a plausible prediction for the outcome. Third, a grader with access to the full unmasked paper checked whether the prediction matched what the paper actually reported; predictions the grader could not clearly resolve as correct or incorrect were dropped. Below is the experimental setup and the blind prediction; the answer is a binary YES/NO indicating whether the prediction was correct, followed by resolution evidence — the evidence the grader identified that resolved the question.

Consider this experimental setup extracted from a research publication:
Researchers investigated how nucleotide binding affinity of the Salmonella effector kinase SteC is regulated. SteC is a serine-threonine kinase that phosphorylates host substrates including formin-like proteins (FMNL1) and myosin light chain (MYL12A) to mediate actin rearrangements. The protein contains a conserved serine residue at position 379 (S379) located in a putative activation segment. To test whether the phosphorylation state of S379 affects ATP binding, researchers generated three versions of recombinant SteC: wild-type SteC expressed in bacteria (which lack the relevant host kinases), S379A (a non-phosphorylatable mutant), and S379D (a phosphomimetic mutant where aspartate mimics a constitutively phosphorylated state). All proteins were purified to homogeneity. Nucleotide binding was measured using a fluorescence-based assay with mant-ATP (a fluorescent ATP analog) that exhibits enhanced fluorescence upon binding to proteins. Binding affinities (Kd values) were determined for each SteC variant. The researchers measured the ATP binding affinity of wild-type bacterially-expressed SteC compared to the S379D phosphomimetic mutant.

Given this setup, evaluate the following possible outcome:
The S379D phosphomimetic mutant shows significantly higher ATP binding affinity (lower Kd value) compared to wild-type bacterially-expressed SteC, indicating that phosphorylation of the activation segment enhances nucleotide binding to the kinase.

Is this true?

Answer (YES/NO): NO